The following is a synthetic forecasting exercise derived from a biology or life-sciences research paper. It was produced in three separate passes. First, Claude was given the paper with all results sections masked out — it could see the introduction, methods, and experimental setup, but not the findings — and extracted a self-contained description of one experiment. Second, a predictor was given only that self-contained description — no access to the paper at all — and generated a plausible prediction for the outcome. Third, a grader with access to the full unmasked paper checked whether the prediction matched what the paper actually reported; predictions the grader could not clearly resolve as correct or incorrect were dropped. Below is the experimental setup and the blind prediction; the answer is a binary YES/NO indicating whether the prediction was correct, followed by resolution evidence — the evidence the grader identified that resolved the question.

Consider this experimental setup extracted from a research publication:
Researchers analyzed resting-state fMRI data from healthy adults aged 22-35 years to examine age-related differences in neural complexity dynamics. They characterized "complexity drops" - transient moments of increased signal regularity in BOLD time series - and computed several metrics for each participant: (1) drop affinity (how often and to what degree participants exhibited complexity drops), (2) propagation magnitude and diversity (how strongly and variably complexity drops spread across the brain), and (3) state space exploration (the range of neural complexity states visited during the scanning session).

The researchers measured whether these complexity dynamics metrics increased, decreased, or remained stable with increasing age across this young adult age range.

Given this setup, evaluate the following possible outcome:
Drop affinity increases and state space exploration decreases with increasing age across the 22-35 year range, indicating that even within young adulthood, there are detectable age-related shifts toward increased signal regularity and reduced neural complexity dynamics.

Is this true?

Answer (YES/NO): NO